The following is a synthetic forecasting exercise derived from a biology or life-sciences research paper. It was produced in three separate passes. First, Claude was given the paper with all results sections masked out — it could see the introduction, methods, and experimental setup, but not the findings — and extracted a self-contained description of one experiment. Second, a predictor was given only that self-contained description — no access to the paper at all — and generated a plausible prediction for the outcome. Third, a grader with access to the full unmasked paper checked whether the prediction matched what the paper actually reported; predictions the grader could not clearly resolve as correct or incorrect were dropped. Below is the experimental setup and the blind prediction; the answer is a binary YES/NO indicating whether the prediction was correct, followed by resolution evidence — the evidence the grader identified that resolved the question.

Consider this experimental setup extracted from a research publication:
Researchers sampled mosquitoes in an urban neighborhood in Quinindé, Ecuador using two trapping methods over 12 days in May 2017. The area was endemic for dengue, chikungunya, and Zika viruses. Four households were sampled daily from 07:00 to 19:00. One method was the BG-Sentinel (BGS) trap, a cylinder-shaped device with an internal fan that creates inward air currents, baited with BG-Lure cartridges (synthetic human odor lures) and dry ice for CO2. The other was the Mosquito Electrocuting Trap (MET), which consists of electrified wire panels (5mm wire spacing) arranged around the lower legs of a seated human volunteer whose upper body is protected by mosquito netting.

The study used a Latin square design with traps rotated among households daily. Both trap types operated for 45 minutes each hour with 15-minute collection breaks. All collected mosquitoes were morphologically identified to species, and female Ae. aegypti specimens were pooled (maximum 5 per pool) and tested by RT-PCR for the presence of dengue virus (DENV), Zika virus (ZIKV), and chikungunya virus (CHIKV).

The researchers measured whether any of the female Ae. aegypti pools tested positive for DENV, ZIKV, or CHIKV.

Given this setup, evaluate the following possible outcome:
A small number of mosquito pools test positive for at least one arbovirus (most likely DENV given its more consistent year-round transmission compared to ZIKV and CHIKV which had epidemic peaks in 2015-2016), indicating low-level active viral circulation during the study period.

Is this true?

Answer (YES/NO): NO